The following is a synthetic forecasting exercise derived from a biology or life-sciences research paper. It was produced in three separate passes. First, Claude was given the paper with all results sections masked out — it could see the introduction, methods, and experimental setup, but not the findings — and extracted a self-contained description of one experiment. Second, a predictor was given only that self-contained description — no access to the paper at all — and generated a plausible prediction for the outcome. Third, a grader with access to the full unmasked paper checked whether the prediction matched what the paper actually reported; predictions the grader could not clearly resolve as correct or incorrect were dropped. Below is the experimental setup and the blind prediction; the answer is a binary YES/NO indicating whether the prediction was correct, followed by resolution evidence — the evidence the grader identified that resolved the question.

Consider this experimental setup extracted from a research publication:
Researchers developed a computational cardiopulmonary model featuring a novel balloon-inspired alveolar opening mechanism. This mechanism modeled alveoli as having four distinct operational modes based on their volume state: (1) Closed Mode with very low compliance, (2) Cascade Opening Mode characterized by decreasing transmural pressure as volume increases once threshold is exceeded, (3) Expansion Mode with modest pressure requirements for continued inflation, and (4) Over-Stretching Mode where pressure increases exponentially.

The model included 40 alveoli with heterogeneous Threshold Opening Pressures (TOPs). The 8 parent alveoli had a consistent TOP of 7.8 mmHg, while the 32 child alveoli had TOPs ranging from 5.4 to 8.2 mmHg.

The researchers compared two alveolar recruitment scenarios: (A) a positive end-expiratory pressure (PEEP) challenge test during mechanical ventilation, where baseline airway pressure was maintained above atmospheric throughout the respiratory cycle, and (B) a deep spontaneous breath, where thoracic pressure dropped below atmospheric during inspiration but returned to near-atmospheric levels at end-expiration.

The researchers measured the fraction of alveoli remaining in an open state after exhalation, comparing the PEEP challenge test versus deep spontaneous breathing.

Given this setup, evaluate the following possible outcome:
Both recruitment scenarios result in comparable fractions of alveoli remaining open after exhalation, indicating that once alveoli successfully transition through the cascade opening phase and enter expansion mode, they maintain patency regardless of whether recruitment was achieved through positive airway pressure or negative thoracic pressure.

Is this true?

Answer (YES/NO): YES